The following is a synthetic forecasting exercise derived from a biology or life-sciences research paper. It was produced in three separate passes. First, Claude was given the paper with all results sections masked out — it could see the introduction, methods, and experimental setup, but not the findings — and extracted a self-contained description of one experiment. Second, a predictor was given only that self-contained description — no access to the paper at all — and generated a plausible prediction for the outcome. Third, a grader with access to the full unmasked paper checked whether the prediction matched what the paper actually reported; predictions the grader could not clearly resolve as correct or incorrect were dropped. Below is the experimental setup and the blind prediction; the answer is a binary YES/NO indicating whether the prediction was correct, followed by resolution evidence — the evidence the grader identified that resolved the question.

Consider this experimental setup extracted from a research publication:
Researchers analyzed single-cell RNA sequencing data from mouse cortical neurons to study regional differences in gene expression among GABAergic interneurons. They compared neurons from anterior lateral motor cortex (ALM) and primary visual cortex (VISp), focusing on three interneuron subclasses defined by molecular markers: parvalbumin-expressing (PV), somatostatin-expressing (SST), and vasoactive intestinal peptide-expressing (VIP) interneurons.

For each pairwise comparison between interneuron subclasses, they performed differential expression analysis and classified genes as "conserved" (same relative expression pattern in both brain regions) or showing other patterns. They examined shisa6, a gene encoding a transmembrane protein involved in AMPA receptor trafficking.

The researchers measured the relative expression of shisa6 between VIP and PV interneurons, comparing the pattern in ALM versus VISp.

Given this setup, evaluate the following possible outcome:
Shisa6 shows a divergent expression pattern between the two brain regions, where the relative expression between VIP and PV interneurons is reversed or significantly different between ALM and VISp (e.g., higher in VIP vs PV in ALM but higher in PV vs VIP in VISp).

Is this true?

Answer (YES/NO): NO